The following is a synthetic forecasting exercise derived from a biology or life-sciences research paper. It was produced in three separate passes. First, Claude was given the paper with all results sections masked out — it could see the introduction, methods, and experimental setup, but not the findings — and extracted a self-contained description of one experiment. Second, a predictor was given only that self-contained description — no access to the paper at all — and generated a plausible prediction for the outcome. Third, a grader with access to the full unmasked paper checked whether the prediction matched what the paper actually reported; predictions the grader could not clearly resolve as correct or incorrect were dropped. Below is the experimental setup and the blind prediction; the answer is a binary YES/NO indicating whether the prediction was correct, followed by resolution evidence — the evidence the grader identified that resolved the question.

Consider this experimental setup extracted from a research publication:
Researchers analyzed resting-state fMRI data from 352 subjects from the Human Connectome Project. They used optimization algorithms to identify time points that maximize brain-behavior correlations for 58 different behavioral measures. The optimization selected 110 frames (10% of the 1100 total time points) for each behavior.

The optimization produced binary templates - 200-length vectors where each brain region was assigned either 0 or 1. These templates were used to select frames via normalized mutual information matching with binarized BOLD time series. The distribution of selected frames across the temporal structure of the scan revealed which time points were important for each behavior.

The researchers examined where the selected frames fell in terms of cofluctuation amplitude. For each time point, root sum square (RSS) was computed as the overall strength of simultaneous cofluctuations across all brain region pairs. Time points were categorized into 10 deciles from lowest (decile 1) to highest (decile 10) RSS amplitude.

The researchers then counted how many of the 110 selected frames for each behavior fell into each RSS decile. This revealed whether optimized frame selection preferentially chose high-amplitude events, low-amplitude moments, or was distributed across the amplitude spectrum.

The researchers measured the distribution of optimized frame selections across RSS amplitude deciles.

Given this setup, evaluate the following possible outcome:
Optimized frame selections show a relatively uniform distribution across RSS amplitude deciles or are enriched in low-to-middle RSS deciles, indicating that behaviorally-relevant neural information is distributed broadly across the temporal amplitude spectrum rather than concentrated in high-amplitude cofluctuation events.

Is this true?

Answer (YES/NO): NO